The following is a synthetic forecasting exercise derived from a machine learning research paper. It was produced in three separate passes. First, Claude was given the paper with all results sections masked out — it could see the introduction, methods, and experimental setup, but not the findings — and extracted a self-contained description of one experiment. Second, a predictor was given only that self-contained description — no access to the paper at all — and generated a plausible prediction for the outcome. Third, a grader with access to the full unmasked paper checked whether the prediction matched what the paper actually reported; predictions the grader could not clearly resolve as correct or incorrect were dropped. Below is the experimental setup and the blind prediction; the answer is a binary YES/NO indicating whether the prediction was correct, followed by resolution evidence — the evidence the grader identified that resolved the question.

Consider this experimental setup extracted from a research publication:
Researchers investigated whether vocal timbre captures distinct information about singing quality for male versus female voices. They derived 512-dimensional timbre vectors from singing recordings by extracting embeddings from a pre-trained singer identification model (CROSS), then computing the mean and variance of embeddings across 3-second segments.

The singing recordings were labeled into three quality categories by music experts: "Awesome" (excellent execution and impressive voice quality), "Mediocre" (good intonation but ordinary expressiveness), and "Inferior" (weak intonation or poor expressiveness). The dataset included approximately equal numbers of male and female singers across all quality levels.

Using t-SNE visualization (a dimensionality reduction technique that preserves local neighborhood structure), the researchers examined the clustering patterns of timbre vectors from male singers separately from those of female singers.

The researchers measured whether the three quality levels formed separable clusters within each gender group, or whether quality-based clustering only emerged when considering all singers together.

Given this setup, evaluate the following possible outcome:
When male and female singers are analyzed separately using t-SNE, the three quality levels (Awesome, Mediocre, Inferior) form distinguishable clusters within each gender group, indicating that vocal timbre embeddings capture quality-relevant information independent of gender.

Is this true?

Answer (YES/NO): YES